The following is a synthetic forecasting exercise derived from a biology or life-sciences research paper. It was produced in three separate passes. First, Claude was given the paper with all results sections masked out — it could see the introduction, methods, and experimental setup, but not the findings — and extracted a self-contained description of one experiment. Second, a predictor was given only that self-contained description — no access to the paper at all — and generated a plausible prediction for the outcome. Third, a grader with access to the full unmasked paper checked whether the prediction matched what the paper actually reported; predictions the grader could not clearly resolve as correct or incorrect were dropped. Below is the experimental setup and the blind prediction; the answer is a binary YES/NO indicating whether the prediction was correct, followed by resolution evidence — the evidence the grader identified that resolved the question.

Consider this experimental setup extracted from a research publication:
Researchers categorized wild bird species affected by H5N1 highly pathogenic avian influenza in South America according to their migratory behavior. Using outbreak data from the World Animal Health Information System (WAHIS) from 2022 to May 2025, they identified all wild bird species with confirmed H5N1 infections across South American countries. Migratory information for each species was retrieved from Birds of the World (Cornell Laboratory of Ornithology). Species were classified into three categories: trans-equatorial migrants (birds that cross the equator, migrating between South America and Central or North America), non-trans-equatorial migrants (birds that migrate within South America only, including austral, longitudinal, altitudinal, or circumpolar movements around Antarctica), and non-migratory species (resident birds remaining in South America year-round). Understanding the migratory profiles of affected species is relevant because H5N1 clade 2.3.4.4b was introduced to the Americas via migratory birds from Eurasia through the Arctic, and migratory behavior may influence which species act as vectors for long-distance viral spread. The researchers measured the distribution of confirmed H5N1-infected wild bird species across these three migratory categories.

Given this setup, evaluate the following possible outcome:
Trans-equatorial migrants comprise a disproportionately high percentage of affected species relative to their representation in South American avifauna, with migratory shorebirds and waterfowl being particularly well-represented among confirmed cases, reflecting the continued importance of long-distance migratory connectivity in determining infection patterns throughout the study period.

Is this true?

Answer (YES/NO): NO